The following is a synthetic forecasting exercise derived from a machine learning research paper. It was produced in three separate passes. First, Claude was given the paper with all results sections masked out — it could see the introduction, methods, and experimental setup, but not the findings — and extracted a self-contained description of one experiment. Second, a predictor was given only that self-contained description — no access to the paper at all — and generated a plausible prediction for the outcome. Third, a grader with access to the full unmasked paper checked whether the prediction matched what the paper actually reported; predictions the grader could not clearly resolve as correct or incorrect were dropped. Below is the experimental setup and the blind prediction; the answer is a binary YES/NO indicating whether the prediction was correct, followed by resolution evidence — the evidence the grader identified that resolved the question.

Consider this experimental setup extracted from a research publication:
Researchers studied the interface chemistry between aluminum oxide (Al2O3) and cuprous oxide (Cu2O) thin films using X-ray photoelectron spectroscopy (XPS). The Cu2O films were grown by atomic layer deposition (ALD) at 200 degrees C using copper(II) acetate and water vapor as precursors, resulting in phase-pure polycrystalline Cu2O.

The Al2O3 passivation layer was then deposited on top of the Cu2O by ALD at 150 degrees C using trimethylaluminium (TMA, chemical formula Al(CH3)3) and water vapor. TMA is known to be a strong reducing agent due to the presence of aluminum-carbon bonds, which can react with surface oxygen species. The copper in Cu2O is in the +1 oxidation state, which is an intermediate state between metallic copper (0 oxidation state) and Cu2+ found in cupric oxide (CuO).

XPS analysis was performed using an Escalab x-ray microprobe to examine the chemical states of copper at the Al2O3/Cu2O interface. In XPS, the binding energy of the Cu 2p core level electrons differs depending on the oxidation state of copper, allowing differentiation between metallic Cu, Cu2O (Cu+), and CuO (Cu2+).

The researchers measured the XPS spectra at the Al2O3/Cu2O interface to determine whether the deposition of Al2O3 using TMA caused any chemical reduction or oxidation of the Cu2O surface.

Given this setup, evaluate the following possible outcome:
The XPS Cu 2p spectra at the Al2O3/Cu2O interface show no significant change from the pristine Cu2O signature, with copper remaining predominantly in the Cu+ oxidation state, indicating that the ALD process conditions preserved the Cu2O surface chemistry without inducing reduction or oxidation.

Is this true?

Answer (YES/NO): NO